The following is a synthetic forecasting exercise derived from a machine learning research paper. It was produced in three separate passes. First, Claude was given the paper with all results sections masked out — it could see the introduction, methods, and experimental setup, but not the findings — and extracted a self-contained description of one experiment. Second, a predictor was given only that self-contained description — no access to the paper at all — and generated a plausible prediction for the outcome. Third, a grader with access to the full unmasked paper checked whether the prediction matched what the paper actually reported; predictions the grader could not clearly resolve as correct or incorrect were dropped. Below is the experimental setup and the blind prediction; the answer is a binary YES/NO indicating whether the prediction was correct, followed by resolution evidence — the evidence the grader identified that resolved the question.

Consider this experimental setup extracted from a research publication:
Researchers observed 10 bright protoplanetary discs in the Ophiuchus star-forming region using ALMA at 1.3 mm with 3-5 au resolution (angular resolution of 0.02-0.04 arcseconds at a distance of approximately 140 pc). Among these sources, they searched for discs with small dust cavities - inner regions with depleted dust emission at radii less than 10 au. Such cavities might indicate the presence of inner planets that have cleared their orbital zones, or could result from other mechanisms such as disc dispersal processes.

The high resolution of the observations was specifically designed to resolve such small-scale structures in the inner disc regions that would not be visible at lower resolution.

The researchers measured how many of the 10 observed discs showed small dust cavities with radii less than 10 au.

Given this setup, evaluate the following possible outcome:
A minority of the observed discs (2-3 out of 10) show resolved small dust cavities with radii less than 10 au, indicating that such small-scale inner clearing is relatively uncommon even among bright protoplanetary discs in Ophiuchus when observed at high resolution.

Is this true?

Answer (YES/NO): YES